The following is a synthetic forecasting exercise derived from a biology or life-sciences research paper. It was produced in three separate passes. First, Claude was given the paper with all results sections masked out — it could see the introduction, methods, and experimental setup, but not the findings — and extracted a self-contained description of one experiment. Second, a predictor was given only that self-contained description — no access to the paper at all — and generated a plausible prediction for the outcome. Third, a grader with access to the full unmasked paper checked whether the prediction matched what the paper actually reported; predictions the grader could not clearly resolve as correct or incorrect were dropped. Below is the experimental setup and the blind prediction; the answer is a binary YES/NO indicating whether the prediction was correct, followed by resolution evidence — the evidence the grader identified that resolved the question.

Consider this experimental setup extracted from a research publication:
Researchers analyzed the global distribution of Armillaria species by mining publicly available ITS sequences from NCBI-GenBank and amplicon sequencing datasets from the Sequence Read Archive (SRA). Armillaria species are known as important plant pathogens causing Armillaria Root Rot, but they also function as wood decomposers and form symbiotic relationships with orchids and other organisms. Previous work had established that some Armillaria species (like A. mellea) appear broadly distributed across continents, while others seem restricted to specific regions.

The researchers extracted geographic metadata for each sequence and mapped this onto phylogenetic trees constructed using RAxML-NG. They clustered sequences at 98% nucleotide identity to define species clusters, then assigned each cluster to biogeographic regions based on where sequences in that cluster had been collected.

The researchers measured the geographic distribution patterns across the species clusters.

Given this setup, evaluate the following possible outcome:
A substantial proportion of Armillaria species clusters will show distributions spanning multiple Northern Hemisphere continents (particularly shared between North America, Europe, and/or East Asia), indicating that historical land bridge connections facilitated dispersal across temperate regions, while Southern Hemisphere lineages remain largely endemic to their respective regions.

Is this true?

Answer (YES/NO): YES